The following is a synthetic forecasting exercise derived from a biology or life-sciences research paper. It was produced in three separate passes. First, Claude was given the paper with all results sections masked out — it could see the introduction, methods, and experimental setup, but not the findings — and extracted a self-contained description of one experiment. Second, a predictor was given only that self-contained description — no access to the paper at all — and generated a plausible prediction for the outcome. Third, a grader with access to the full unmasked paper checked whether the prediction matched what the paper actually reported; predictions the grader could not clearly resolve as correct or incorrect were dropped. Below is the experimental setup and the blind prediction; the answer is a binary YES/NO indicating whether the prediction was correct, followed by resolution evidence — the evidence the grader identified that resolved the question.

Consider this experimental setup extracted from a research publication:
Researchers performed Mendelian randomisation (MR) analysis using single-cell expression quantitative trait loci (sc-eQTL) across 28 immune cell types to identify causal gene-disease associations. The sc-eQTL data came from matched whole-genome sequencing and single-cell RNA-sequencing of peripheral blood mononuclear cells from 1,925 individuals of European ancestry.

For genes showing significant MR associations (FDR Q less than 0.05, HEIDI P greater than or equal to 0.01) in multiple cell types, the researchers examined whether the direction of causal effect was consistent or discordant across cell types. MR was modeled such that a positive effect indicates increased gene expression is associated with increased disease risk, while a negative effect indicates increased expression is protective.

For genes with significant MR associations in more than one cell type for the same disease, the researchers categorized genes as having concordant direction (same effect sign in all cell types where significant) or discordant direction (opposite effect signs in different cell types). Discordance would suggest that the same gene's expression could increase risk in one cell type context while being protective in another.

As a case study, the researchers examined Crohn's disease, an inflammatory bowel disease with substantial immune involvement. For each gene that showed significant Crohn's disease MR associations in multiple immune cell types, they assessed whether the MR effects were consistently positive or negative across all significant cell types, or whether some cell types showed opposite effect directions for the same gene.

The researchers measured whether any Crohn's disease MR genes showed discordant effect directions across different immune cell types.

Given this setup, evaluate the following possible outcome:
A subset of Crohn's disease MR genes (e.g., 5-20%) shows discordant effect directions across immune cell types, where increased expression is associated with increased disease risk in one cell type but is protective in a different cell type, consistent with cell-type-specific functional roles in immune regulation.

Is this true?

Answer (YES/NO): YES